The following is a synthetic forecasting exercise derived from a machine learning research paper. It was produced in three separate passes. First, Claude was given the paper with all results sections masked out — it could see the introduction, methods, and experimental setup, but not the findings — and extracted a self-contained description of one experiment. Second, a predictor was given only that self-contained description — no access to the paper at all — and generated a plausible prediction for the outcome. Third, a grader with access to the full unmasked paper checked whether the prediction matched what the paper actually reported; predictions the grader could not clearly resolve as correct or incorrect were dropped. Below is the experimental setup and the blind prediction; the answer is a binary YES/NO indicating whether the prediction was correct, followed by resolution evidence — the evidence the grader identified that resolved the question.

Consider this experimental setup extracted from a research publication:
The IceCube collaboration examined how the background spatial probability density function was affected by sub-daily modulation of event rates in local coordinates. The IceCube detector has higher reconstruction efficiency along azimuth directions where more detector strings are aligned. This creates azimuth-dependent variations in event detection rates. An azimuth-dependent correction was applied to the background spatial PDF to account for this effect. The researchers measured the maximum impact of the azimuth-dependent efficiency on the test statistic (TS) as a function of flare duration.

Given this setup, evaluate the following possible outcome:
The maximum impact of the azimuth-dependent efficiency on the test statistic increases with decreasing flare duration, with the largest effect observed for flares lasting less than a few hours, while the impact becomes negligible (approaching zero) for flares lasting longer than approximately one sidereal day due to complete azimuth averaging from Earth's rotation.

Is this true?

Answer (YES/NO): NO